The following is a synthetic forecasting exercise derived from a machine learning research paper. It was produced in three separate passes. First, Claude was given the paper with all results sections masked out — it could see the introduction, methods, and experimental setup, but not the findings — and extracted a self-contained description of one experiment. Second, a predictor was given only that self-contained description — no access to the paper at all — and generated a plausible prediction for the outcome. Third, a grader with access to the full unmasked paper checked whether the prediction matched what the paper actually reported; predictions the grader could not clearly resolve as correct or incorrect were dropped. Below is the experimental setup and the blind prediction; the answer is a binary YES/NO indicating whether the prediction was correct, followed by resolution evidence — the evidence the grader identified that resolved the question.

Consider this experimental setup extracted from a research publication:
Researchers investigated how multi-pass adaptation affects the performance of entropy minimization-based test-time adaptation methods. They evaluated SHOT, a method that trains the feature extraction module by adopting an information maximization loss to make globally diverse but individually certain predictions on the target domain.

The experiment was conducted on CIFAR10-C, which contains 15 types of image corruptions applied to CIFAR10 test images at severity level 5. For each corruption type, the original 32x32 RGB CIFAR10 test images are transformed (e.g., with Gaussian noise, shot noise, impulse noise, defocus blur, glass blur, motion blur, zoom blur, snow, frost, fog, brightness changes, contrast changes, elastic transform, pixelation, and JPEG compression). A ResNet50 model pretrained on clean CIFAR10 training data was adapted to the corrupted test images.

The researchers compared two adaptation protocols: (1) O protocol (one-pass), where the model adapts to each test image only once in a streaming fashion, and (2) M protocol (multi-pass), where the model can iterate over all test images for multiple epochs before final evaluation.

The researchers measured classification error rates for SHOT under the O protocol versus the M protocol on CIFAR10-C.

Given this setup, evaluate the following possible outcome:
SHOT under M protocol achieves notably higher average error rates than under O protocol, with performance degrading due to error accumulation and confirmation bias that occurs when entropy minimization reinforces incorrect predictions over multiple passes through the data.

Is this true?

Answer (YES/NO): NO